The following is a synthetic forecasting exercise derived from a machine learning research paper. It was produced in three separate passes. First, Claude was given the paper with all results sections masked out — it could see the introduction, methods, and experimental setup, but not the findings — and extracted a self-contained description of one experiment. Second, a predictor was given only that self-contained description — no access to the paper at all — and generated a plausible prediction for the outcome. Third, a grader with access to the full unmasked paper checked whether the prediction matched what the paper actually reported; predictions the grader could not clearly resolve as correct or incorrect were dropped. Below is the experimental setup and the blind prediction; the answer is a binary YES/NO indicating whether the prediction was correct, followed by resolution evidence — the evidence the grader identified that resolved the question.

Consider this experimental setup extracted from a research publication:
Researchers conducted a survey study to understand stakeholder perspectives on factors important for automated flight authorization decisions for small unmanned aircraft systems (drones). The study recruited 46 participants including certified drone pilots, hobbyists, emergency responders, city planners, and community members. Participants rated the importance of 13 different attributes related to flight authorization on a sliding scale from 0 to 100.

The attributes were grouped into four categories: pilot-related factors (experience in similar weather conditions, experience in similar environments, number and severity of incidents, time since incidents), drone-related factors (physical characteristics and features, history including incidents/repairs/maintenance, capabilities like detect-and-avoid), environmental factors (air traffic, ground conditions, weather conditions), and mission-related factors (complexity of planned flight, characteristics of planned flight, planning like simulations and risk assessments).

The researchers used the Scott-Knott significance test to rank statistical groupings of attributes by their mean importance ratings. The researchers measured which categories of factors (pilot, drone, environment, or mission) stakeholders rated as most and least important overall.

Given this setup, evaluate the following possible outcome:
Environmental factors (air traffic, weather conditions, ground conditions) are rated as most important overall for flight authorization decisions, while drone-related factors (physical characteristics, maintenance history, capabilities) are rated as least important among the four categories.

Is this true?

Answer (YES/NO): NO